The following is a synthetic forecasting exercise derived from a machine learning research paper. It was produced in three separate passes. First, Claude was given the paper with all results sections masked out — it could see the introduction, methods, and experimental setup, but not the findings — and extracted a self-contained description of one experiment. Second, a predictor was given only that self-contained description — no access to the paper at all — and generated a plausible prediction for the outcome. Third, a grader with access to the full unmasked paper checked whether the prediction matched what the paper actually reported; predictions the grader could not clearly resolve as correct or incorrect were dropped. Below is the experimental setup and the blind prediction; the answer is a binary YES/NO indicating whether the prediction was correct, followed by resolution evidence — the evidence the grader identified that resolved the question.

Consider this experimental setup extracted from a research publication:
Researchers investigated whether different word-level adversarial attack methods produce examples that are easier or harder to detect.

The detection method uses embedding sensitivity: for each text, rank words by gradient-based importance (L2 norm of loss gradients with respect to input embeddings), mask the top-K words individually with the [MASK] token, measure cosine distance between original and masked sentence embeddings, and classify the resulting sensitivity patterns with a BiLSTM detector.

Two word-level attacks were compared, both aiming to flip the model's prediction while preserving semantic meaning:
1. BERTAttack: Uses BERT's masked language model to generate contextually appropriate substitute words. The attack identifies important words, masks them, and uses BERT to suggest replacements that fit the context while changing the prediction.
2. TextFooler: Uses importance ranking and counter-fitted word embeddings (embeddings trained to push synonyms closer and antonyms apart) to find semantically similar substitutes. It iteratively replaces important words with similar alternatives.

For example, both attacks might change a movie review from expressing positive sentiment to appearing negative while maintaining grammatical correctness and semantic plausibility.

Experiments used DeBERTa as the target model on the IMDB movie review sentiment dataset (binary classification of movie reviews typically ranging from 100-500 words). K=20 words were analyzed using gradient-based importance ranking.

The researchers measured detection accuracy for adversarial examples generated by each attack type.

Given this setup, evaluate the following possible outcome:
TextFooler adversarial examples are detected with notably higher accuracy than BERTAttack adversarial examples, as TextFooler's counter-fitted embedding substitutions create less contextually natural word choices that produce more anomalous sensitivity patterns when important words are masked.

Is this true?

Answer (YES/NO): YES